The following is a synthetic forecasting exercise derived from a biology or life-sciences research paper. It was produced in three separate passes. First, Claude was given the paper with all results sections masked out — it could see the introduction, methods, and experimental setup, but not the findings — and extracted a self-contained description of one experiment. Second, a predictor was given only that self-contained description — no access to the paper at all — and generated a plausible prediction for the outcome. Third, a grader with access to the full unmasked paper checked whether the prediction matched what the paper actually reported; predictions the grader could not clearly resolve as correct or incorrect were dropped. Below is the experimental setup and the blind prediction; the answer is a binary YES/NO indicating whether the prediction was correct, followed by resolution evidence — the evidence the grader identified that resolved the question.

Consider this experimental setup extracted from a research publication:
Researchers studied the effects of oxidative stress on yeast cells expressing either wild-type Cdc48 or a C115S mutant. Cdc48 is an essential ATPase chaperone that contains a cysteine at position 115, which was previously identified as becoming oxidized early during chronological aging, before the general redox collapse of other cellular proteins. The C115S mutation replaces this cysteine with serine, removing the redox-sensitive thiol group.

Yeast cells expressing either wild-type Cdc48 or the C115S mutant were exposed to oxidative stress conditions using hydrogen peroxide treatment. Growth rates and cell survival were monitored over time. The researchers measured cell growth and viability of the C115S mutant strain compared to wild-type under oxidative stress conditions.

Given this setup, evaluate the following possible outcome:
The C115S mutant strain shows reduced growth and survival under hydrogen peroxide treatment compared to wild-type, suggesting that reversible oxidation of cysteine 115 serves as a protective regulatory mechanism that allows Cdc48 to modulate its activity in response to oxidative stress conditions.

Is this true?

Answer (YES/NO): YES